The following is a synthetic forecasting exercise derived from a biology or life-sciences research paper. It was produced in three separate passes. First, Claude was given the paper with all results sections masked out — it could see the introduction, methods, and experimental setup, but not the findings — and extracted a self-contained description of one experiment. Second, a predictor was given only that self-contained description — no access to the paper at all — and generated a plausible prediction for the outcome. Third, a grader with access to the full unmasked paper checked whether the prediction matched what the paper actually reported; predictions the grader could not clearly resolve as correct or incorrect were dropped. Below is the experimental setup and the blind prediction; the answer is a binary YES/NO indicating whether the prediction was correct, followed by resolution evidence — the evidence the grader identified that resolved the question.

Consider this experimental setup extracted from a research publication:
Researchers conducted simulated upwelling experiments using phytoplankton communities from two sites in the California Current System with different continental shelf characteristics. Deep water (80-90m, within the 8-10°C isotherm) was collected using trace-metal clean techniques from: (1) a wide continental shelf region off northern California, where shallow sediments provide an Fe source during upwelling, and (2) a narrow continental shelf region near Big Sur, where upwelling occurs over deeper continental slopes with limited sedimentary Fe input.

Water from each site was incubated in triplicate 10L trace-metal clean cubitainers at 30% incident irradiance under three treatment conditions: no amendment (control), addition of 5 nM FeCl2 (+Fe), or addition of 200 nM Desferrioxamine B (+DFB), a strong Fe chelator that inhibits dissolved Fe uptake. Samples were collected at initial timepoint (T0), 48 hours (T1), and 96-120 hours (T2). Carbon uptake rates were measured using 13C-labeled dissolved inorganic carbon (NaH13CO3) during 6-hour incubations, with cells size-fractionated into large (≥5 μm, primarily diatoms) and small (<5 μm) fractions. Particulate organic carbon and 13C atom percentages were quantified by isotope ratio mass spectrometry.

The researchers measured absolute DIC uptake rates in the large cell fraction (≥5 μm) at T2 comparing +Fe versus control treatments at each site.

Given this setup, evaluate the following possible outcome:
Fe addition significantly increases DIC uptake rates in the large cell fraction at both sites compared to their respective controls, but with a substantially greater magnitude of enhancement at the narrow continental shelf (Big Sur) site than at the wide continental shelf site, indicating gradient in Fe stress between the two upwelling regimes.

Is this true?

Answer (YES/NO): NO